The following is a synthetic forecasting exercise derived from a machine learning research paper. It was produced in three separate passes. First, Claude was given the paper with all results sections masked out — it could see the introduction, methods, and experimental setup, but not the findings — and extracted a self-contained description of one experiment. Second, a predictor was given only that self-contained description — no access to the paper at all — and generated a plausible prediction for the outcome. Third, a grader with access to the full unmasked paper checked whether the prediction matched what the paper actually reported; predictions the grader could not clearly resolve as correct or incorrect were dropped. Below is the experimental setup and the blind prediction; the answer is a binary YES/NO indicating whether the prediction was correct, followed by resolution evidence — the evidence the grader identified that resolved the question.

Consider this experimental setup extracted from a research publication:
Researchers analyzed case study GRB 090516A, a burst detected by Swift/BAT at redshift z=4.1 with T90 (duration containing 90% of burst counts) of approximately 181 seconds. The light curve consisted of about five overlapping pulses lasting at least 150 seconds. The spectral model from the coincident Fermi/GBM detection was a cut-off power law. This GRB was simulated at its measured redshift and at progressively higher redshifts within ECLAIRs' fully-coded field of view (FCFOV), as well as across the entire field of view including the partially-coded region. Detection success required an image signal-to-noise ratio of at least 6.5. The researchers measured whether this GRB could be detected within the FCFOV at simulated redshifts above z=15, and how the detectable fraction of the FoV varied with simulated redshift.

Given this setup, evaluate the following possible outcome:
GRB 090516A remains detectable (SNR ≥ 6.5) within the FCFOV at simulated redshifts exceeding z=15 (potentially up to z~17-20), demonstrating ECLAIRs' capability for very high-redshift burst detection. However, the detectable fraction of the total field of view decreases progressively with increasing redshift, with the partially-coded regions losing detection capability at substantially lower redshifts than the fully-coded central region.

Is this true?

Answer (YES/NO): NO